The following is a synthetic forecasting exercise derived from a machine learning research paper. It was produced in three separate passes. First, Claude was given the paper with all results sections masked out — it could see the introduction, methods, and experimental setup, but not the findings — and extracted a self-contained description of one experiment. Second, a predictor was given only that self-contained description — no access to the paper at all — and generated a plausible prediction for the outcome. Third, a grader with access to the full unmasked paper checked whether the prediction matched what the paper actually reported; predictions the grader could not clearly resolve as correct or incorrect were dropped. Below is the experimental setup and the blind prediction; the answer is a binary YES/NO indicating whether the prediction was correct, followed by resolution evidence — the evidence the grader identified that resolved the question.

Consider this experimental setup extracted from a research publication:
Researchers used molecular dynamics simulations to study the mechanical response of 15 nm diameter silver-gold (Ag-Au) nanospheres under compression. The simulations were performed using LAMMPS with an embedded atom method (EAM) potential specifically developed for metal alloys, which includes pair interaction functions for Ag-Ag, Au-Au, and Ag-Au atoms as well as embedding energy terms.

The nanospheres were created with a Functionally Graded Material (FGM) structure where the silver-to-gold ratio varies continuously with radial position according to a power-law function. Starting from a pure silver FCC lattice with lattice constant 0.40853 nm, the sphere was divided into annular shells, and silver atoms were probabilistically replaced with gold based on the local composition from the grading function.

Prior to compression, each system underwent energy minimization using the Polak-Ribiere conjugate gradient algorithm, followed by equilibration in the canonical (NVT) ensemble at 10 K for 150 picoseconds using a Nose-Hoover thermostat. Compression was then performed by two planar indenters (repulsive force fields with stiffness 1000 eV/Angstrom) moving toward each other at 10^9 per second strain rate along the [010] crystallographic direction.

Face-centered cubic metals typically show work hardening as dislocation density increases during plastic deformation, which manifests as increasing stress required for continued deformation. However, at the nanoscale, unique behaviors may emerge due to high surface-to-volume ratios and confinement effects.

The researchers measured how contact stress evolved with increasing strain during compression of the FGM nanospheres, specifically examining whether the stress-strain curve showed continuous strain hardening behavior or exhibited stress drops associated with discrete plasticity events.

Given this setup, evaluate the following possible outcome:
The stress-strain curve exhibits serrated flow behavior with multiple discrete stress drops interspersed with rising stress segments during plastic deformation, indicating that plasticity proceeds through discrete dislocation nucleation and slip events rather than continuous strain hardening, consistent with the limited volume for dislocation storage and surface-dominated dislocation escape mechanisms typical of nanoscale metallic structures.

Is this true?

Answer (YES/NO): YES